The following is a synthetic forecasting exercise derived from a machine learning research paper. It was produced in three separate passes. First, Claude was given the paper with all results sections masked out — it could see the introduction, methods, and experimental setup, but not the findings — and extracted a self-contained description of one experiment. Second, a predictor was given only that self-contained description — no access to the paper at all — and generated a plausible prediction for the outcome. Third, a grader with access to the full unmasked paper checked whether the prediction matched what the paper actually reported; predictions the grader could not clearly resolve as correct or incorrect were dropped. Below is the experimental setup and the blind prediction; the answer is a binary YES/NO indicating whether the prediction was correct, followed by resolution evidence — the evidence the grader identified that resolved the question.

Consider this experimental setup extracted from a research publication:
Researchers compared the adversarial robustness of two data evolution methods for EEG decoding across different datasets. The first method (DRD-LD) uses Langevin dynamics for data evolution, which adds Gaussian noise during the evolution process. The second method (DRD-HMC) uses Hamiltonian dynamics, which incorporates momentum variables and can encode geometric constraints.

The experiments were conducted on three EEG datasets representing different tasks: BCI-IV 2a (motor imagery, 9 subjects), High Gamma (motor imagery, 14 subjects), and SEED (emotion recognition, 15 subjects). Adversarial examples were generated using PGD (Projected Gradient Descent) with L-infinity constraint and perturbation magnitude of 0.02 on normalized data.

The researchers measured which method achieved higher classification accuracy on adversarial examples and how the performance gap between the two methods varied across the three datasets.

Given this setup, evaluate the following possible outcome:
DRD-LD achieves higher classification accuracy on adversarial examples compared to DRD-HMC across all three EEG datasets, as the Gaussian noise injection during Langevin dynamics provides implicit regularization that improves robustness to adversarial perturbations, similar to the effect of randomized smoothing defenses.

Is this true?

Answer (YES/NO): NO